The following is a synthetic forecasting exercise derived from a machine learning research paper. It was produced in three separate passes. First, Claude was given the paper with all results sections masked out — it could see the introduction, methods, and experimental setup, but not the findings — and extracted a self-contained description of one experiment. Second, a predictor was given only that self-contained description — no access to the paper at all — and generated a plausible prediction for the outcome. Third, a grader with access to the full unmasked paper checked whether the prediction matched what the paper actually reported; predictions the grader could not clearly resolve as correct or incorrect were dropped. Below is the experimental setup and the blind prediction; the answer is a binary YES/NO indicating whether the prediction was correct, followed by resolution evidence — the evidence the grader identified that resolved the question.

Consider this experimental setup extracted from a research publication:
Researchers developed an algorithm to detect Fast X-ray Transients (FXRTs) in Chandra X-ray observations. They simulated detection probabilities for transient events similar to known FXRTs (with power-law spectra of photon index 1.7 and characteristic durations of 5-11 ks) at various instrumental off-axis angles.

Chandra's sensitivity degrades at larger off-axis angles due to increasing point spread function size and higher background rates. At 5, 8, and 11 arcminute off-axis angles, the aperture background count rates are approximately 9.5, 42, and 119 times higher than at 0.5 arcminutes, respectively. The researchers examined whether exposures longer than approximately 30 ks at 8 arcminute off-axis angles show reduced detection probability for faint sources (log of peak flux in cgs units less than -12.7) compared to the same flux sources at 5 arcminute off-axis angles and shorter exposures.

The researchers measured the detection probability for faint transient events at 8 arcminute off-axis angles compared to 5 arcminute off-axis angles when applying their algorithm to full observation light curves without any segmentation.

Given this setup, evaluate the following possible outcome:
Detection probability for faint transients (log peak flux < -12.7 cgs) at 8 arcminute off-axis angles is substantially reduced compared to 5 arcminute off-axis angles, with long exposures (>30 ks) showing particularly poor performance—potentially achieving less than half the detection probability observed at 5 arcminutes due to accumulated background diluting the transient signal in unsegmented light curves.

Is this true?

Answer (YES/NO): NO